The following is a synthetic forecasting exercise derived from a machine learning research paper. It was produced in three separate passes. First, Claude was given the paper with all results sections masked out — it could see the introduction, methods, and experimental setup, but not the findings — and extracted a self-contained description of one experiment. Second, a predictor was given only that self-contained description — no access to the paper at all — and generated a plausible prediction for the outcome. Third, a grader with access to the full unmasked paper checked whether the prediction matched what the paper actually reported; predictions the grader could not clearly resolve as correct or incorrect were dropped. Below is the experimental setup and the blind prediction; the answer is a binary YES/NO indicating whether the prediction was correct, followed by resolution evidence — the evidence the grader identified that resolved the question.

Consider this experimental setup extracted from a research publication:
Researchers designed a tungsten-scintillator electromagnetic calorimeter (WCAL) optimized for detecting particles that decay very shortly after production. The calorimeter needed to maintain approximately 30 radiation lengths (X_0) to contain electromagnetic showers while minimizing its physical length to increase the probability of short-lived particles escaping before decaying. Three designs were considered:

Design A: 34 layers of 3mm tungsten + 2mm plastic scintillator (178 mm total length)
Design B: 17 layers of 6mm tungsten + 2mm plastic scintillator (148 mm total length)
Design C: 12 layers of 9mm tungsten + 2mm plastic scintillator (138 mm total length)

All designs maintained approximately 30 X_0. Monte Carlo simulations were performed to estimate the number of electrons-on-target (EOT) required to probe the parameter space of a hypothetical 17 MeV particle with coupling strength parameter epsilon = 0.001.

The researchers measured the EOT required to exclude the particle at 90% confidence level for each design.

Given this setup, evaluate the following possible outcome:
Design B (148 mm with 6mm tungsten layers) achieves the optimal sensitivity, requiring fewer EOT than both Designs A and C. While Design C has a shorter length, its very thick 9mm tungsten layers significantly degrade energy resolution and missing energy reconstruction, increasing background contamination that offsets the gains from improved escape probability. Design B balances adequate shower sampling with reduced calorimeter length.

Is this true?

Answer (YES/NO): NO